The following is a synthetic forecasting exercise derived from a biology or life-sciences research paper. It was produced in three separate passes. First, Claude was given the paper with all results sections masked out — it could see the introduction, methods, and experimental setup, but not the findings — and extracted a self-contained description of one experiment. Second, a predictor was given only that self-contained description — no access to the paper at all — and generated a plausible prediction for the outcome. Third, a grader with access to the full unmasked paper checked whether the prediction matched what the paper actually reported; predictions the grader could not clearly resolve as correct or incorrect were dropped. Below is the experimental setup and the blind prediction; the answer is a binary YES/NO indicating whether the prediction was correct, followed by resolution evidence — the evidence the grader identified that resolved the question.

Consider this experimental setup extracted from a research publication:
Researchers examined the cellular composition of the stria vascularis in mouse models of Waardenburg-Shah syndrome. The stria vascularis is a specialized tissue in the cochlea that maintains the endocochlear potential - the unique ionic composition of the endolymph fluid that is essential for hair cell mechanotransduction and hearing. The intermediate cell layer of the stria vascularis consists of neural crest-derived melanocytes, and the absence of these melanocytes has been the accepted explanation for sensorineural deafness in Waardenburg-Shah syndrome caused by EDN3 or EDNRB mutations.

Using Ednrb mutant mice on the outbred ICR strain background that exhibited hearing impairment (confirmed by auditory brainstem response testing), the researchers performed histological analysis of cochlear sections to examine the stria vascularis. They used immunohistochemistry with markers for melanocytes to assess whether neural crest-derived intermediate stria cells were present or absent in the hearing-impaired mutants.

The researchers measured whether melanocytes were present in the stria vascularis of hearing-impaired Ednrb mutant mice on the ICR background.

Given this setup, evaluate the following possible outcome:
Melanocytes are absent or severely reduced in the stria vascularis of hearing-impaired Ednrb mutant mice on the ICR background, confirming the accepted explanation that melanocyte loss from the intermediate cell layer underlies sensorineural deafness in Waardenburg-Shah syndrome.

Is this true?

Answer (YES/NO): NO